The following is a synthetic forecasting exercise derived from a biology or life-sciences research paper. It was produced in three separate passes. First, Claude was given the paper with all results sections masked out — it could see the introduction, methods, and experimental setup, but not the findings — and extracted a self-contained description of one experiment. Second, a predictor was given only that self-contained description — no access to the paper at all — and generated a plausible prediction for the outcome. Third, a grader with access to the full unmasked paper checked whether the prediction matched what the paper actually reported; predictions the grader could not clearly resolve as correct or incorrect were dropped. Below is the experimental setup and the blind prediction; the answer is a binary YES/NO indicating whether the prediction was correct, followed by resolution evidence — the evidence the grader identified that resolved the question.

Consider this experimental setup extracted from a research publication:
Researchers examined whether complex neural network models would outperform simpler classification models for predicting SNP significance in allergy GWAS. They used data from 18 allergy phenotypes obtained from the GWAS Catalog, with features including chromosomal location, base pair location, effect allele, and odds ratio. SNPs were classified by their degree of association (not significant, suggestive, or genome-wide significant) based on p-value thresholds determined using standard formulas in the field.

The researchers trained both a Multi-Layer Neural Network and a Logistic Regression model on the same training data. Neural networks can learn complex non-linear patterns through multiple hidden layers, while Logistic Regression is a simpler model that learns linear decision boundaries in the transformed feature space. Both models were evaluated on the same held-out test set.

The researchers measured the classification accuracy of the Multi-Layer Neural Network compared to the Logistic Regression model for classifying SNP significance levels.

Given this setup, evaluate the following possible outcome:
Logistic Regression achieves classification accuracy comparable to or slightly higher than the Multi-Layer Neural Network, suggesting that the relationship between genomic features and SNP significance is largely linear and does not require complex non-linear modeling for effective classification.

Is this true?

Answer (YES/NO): YES